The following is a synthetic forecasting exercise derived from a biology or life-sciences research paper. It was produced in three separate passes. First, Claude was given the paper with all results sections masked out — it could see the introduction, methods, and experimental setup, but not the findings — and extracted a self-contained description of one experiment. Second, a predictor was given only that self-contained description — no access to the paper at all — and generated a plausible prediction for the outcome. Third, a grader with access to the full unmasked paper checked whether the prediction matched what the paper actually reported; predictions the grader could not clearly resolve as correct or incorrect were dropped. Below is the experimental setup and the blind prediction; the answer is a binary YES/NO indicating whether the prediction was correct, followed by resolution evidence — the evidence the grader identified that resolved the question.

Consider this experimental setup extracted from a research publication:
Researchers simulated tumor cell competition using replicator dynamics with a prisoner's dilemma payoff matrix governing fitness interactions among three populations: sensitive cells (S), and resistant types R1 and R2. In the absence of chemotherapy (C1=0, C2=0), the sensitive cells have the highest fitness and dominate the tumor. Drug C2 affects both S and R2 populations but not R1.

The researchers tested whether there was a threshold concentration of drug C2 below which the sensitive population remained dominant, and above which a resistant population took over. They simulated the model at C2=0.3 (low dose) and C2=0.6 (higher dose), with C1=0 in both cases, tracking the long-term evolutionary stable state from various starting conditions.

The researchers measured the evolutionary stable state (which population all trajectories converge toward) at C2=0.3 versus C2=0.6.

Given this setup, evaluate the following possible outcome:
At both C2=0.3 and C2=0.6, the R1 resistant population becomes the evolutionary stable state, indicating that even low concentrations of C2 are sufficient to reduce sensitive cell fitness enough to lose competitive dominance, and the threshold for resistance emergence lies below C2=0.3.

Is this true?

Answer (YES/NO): NO